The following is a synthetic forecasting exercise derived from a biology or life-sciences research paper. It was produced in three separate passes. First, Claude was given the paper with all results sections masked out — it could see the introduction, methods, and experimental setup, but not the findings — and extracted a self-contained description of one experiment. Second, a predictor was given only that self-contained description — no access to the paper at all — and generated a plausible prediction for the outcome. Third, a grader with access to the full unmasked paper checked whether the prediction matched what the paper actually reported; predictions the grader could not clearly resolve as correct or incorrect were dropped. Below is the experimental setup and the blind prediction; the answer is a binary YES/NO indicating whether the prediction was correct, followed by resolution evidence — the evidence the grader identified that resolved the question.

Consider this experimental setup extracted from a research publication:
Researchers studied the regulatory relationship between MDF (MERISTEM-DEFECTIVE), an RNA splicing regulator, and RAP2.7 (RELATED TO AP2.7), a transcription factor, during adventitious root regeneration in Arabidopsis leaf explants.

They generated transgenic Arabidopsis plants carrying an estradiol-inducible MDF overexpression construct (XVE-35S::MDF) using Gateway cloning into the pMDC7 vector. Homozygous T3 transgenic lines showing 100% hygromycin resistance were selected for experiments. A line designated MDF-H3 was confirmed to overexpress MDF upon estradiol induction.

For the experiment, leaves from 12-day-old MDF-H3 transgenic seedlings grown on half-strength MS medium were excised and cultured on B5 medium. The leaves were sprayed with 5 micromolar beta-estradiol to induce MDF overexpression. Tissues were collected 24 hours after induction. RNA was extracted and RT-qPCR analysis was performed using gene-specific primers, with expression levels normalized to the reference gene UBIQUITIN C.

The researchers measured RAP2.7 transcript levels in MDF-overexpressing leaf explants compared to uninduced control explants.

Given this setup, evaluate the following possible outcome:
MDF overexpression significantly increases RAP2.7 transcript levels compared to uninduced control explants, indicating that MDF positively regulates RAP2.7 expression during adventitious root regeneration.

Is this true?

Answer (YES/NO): YES